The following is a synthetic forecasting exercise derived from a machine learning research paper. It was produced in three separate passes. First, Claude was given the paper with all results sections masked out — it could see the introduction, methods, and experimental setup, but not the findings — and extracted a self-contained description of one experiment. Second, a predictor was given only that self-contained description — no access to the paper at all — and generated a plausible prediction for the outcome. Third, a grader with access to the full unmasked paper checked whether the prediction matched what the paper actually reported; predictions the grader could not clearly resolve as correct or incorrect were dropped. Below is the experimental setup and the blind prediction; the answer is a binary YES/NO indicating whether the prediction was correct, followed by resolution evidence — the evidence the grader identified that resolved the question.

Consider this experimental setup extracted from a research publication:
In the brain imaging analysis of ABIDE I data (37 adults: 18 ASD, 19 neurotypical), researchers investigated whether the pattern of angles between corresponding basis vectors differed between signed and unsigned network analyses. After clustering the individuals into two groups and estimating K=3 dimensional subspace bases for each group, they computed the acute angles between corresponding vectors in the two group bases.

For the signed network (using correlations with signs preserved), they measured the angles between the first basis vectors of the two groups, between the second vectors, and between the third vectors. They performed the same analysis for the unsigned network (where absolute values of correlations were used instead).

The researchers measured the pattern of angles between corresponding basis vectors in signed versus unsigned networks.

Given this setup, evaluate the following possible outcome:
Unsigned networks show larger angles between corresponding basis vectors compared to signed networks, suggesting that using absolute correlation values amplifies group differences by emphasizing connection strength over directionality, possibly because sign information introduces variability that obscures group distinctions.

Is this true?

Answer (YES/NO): NO